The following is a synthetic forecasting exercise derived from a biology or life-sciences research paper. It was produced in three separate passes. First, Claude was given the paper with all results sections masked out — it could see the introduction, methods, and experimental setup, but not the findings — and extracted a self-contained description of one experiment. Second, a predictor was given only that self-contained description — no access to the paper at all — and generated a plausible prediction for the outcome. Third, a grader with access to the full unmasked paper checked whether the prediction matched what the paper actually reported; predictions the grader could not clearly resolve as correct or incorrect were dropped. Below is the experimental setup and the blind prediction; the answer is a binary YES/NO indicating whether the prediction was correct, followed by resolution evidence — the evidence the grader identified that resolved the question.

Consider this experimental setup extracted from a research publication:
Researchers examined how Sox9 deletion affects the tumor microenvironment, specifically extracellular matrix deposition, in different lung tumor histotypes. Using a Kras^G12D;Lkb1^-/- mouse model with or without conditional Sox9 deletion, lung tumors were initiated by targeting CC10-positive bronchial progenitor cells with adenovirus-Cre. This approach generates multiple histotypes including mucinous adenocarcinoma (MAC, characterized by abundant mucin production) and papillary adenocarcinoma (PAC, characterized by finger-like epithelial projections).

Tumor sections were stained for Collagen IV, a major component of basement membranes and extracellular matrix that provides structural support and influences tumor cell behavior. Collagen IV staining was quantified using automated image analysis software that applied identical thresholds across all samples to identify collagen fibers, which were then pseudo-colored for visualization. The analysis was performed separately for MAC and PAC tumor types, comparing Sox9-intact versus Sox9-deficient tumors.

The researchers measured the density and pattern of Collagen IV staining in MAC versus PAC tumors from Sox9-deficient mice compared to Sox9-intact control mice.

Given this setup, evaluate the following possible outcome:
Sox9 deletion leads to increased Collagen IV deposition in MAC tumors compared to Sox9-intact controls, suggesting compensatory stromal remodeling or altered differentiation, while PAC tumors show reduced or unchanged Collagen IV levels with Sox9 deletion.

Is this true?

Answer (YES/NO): NO